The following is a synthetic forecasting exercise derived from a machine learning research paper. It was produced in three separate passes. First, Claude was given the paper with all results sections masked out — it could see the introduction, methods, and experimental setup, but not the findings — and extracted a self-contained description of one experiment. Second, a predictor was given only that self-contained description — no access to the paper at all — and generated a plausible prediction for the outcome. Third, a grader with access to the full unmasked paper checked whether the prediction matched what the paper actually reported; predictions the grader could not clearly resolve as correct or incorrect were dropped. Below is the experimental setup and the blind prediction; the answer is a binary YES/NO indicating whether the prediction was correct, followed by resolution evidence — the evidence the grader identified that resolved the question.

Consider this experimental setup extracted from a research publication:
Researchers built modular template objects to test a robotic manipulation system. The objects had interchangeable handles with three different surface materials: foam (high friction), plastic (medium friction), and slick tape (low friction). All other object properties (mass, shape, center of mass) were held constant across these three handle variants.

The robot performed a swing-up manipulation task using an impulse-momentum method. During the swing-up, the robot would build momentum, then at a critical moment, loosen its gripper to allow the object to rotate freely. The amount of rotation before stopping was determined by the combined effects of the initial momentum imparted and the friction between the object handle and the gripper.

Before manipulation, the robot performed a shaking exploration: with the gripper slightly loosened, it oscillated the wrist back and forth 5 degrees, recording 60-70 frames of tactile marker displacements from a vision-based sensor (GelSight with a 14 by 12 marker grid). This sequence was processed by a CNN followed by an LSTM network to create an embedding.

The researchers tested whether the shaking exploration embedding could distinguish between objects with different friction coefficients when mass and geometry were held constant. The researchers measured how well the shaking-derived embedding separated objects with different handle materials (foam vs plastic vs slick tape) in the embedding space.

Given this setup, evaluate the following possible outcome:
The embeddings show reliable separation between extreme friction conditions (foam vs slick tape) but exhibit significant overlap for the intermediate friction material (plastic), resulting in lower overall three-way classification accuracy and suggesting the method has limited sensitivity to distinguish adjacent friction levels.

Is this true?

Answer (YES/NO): NO